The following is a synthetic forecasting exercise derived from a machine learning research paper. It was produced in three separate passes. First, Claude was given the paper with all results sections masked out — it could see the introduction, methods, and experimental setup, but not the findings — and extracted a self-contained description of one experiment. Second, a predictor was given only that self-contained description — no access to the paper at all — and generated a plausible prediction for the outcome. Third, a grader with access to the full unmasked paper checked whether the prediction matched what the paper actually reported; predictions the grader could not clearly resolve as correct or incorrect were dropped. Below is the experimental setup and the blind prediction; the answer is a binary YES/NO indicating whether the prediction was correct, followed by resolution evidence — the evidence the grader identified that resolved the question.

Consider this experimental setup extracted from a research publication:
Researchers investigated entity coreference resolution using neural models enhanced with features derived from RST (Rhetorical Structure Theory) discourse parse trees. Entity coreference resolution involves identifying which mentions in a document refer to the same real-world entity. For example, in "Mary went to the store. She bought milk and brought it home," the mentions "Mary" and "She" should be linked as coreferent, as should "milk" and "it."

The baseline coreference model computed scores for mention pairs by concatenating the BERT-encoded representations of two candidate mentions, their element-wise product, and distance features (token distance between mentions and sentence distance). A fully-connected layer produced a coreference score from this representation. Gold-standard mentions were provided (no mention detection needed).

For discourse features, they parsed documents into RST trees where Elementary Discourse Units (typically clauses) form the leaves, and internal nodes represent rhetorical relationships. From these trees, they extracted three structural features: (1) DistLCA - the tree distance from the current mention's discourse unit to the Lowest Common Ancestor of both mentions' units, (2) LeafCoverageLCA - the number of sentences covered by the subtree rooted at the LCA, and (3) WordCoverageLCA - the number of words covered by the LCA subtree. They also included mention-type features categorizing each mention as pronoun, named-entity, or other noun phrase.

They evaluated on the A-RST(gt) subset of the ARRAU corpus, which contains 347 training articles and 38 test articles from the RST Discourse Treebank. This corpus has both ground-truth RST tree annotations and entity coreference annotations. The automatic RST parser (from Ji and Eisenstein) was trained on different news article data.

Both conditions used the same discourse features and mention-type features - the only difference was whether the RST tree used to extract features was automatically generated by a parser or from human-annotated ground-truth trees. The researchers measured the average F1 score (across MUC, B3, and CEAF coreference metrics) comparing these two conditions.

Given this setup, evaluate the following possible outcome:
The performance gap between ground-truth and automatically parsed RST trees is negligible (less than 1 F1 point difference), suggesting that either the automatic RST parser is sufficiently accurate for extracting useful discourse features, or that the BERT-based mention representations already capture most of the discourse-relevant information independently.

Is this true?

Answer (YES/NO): YES